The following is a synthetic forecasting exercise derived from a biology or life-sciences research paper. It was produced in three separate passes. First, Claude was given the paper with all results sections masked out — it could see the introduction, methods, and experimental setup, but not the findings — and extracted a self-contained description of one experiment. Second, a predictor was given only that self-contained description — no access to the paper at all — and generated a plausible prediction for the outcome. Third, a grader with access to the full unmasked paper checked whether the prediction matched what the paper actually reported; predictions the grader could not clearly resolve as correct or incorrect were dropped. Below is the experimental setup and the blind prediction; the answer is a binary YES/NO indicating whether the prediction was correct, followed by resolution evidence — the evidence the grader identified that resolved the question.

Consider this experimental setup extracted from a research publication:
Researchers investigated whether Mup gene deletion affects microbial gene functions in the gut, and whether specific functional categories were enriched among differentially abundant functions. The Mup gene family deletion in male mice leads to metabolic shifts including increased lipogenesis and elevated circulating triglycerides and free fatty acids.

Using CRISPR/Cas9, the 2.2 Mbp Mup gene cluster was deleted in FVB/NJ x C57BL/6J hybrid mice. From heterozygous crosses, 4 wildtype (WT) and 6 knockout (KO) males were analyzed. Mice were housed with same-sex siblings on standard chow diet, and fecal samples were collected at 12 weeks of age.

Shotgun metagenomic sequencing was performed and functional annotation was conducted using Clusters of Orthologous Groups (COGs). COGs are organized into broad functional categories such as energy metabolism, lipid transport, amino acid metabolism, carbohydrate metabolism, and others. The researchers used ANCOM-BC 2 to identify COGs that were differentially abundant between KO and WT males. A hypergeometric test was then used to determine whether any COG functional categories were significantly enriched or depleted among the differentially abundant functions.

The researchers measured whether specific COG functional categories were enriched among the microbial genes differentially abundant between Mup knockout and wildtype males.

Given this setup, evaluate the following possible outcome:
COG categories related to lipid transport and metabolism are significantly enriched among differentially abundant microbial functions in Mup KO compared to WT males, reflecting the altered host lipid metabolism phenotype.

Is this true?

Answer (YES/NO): NO